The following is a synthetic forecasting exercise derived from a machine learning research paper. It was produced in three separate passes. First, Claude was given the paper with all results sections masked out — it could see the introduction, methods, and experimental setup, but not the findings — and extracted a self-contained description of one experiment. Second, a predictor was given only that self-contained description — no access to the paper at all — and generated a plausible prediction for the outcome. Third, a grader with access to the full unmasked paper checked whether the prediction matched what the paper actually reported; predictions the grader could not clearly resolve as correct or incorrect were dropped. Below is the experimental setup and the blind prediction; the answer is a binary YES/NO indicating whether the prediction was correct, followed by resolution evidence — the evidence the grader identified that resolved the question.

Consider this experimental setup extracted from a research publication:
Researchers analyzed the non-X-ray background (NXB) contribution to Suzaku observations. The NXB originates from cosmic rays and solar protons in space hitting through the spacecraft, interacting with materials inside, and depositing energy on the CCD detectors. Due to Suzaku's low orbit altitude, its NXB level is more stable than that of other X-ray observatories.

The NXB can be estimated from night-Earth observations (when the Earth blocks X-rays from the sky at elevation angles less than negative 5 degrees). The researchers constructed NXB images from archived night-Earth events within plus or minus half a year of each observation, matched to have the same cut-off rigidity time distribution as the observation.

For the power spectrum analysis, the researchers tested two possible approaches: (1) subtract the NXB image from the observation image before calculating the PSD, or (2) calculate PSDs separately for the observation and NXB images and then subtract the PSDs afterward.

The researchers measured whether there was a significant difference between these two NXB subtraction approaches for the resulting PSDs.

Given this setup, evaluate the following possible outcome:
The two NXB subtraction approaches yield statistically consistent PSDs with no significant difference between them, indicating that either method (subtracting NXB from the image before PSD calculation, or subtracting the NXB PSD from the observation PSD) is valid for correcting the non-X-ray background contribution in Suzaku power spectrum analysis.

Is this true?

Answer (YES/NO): YES